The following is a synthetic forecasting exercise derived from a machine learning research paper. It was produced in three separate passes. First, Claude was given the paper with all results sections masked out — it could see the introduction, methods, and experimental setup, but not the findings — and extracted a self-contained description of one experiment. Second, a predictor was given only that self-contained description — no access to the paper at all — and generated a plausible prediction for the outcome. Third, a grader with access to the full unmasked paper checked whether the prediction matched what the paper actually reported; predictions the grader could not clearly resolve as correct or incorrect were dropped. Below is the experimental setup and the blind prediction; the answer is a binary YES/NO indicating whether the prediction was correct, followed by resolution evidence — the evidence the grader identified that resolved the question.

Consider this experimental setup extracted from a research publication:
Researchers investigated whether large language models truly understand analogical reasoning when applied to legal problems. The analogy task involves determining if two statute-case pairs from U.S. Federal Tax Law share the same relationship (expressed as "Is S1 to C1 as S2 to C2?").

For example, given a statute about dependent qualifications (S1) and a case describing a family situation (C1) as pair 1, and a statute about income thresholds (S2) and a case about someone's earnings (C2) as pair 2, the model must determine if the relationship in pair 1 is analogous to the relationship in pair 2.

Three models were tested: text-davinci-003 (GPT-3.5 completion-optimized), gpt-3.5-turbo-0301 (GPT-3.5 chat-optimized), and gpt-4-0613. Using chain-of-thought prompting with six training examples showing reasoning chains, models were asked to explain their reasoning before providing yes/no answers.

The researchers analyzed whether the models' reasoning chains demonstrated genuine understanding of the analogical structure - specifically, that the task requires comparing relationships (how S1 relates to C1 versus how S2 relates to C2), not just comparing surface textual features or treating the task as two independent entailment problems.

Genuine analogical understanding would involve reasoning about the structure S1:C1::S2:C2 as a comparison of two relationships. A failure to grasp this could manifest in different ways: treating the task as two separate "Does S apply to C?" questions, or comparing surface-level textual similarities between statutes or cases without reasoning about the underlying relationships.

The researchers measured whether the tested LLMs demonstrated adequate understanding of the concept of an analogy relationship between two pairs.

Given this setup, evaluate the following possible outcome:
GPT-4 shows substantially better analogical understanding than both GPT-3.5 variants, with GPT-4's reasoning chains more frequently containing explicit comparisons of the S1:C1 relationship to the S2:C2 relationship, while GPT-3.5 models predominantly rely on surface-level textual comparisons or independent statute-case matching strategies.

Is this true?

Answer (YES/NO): NO